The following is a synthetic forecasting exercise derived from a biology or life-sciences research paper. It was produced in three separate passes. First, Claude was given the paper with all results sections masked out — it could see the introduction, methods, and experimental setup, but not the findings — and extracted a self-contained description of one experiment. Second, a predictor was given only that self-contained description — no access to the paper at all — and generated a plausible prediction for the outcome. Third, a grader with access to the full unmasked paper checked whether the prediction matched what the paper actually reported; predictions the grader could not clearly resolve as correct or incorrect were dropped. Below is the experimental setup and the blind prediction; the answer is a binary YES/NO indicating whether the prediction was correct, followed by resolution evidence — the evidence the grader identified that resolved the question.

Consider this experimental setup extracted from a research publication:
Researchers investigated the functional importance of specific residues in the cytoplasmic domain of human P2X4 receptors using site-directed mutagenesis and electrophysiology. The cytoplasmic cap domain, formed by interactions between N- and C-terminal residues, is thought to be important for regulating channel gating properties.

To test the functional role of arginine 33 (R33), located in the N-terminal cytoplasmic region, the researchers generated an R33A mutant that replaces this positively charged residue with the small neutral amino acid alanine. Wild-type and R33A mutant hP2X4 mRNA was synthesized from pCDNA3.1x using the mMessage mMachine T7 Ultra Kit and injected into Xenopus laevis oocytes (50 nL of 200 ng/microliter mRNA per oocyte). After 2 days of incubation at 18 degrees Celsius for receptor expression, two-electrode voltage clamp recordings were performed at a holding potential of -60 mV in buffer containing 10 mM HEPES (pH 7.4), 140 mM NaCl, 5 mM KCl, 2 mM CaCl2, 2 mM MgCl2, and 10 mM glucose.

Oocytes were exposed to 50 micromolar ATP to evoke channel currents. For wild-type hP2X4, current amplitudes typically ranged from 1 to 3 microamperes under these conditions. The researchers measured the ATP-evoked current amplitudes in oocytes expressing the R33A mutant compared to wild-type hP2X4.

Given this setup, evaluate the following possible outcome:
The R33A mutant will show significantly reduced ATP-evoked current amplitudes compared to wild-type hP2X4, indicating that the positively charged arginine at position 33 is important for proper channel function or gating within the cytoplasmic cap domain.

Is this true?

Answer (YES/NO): YES